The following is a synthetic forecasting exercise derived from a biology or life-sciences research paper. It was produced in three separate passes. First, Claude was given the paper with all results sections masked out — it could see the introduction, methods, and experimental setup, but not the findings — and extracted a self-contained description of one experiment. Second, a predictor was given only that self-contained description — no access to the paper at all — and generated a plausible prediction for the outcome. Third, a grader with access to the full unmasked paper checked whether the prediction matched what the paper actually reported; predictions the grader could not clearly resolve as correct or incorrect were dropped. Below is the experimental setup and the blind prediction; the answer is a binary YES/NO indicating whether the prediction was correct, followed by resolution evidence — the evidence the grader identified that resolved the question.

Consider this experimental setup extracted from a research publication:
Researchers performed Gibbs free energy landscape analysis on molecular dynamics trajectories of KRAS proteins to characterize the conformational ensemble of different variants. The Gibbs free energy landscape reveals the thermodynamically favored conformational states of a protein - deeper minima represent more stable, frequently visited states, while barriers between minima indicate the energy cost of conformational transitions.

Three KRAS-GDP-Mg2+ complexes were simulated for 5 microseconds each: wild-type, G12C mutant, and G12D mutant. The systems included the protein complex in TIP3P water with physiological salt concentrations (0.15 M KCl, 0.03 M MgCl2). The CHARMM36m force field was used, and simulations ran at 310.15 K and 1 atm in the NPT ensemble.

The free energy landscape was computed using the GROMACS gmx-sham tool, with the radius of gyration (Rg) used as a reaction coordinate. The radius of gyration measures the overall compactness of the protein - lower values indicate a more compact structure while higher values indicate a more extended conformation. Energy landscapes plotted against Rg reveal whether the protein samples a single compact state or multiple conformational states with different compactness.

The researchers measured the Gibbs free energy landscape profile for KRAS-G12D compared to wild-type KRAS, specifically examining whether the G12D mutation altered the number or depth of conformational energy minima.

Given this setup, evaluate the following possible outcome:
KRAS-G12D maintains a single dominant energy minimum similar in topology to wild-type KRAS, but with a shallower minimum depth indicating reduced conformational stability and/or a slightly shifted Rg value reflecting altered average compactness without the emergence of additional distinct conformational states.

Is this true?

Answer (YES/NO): NO